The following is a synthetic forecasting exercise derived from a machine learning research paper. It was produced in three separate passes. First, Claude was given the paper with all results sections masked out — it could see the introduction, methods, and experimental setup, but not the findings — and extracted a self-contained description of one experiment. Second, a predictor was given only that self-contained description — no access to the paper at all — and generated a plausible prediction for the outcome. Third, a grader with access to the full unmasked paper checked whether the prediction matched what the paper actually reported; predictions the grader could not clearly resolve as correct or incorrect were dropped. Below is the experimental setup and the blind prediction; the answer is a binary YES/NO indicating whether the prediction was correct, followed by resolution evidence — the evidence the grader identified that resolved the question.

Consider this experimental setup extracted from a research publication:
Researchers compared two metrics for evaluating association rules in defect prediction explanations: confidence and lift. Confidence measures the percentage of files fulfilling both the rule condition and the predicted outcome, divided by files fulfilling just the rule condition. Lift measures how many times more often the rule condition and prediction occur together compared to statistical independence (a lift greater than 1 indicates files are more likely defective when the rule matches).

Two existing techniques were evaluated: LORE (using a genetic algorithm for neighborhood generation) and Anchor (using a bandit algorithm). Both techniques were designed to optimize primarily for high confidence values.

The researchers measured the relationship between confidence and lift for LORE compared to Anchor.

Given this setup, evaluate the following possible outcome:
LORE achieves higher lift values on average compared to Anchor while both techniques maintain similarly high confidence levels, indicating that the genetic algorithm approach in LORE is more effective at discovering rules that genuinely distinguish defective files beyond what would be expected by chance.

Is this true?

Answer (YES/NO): YES